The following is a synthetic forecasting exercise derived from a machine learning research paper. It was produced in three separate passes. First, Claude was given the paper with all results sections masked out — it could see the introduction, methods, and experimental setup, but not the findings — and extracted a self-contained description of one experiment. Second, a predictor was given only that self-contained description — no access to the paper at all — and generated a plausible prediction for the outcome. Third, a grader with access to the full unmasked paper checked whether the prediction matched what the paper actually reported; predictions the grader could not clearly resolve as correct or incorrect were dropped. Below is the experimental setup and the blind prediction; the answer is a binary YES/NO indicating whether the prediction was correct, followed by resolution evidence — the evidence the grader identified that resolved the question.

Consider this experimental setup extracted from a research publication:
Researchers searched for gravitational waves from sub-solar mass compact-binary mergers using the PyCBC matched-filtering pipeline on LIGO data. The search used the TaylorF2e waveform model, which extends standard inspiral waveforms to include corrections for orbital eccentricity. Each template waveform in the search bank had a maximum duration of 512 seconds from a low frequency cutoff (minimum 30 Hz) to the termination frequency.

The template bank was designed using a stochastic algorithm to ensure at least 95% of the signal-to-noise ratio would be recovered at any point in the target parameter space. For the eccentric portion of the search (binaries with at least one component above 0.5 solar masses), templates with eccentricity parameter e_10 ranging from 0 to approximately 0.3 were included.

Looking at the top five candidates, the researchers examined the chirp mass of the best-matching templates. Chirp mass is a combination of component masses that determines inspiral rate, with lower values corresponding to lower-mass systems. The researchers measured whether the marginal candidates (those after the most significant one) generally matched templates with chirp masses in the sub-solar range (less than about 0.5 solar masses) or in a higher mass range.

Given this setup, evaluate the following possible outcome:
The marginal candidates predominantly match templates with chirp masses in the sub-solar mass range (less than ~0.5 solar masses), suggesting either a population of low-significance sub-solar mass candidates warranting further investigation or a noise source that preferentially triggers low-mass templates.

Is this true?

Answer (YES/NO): NO